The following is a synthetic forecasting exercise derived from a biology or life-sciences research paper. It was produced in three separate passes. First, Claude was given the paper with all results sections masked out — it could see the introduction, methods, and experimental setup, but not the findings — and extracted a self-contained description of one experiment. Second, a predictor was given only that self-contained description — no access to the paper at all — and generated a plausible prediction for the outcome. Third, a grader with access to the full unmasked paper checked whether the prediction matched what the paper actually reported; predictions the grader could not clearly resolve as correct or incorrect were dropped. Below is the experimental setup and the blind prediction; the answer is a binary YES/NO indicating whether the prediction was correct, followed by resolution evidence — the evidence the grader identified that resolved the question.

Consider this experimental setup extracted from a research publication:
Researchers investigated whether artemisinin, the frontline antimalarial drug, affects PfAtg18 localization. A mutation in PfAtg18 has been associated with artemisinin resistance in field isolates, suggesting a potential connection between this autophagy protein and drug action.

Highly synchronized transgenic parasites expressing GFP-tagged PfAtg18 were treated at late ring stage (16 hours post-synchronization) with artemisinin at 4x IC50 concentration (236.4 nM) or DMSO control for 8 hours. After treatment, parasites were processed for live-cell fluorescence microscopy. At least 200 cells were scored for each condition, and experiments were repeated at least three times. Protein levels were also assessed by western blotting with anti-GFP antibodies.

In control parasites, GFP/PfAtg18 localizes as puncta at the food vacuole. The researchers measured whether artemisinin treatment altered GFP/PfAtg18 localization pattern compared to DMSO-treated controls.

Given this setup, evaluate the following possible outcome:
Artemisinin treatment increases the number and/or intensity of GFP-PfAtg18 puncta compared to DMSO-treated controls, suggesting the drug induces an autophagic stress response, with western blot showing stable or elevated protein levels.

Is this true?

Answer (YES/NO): NO